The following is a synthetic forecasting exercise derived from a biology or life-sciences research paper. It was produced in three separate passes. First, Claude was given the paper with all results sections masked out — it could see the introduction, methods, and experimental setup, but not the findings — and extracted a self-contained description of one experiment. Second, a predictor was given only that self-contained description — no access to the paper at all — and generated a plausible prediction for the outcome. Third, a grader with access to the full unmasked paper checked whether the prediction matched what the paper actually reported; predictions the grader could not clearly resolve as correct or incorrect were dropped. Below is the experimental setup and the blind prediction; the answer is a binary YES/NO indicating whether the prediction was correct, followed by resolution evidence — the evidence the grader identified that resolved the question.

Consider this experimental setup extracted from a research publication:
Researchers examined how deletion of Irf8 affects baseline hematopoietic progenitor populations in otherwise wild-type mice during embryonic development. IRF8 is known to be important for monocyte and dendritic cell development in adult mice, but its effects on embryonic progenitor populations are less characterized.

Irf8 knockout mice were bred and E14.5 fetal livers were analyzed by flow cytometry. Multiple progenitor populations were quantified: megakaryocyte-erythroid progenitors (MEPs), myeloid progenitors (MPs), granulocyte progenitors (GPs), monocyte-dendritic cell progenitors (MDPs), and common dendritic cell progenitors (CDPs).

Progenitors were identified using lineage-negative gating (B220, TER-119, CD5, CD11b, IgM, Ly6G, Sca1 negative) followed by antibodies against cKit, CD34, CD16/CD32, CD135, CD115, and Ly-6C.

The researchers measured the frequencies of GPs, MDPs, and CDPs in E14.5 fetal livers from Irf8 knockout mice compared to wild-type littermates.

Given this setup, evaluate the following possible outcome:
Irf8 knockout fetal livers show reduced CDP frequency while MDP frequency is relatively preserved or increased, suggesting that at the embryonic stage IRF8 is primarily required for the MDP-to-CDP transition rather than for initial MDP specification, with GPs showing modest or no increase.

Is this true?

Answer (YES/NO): NO